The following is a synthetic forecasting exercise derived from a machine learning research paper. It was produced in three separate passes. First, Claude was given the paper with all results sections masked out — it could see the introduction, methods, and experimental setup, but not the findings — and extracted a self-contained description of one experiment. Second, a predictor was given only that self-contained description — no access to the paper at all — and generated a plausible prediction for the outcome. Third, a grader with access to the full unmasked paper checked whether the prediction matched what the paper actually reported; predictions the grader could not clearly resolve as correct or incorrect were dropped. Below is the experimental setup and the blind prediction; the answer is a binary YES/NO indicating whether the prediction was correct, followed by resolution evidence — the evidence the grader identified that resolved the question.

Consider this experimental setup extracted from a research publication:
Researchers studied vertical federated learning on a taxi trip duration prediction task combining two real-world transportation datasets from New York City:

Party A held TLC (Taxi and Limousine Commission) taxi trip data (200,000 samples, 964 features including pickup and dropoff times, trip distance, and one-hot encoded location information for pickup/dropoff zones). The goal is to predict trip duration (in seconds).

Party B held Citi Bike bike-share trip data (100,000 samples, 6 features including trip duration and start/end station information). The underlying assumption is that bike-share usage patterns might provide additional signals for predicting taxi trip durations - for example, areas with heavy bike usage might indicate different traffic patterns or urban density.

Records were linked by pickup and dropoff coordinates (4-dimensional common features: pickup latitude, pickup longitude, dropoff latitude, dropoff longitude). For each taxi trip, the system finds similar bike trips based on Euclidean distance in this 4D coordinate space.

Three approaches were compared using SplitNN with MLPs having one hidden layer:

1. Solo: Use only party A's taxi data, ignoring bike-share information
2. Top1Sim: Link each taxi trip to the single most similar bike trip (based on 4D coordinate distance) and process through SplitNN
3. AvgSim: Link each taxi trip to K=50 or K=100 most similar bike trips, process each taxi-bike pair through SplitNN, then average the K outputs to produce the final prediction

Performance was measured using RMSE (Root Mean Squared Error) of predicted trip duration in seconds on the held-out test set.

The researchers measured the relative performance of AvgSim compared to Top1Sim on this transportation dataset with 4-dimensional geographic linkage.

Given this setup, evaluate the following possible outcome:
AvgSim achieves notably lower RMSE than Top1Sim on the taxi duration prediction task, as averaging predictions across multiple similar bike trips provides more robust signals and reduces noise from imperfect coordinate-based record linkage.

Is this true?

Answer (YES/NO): YES